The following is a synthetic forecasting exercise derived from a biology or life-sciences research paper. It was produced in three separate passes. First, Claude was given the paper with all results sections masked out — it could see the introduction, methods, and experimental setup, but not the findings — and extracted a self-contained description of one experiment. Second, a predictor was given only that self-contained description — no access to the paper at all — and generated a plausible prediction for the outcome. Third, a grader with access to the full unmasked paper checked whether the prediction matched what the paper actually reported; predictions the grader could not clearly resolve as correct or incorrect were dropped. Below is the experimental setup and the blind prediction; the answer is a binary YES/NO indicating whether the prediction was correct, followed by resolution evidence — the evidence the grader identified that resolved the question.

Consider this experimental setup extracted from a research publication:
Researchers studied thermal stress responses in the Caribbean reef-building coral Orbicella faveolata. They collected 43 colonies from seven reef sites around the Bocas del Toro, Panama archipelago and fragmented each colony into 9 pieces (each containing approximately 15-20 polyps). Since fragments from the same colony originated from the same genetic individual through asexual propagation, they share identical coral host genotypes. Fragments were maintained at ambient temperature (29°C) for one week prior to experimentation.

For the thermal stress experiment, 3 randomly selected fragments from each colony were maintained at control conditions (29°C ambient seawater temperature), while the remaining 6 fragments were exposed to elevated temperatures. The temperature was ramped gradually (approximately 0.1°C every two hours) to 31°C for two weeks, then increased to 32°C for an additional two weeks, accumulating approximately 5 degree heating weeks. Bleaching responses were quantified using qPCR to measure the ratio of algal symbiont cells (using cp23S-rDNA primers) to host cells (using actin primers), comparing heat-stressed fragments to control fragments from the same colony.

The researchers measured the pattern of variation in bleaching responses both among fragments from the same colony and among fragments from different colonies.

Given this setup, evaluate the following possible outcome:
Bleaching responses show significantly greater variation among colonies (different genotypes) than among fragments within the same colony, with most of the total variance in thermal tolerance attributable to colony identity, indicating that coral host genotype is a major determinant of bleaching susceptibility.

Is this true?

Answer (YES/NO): YES